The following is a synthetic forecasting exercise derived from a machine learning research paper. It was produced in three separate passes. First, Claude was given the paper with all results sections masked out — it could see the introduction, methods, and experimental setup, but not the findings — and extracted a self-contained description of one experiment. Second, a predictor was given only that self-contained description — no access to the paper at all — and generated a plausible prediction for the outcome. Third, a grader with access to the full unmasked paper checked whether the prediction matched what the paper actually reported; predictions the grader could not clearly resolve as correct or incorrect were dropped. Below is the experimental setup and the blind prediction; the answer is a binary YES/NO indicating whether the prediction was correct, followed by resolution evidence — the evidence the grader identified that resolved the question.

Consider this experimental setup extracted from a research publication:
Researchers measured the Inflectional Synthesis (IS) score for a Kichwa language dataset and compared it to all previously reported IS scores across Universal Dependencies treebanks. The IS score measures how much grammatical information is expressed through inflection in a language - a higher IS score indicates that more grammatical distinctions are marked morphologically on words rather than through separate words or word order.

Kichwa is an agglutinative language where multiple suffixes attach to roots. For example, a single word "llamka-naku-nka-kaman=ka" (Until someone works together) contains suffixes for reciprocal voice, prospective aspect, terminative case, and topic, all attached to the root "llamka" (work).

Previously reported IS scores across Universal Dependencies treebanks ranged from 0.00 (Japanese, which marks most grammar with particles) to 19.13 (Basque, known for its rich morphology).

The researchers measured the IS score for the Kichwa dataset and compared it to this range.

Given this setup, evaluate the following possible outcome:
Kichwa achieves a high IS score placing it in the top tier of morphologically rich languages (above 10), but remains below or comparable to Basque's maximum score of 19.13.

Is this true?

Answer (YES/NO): NO